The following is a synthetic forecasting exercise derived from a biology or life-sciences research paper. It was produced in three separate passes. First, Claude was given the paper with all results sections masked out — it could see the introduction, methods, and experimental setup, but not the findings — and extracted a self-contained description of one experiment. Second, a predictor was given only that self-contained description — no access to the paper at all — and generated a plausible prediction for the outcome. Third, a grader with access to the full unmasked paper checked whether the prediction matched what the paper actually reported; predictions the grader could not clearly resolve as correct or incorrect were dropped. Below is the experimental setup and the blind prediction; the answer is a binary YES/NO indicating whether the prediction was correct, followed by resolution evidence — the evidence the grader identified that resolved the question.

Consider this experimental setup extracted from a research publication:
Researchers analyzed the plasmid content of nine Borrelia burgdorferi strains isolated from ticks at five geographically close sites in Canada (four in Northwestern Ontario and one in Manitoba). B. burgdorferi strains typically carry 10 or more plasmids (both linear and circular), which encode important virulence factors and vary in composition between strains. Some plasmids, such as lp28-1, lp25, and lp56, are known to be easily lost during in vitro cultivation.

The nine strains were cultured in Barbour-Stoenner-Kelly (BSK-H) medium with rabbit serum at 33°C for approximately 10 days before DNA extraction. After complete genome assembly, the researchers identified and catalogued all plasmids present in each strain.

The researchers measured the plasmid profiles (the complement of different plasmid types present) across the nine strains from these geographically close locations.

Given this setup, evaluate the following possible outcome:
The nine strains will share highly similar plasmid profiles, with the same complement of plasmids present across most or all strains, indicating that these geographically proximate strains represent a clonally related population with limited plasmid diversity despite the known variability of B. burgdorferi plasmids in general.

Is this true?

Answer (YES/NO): NO